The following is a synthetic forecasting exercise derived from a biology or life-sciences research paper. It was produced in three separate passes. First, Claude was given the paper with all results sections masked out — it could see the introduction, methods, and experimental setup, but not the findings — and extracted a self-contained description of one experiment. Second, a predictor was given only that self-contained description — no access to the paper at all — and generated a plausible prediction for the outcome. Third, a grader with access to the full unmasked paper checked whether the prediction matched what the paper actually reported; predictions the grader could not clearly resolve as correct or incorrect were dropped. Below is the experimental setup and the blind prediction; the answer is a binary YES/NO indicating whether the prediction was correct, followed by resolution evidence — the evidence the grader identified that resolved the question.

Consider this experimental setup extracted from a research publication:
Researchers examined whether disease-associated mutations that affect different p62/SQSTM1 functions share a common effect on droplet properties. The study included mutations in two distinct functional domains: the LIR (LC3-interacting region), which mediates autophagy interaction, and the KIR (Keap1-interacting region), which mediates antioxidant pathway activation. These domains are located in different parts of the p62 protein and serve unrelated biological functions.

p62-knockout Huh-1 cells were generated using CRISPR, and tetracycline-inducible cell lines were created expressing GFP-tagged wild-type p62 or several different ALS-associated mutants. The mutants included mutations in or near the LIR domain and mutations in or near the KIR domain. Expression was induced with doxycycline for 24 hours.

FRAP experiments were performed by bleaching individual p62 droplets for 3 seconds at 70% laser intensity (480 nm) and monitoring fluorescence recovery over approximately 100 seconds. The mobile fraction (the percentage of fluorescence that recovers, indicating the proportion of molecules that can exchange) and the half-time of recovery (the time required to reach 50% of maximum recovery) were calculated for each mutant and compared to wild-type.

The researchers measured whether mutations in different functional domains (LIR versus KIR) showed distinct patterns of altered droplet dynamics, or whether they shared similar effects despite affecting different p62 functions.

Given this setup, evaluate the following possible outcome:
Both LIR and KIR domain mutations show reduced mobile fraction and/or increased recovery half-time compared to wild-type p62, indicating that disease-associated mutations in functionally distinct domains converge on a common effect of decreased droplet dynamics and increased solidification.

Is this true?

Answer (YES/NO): YES